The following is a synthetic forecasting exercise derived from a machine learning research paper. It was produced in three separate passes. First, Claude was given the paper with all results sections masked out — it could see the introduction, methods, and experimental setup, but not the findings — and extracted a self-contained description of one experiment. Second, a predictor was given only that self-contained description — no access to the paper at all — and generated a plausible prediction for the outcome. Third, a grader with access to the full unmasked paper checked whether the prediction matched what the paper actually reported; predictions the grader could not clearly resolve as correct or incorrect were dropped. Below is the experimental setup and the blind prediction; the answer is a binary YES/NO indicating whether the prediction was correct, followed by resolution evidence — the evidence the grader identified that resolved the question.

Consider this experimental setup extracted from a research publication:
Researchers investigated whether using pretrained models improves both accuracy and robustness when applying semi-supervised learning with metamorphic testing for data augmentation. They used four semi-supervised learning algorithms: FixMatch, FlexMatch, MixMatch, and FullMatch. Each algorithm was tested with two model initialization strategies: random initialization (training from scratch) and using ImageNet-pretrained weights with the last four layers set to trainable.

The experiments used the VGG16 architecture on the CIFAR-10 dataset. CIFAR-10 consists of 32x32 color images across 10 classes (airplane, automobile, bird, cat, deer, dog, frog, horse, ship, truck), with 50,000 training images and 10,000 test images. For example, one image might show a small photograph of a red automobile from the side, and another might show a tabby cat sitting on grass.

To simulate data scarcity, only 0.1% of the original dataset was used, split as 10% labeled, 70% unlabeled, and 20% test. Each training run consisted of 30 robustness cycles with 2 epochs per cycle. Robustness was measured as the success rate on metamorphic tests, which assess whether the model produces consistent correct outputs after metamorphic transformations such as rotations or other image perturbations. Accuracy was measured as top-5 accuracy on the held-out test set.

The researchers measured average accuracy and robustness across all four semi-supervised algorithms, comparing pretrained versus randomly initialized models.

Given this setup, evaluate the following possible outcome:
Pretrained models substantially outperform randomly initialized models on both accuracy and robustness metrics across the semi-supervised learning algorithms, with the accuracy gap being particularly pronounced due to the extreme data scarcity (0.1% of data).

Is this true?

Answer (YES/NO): YES